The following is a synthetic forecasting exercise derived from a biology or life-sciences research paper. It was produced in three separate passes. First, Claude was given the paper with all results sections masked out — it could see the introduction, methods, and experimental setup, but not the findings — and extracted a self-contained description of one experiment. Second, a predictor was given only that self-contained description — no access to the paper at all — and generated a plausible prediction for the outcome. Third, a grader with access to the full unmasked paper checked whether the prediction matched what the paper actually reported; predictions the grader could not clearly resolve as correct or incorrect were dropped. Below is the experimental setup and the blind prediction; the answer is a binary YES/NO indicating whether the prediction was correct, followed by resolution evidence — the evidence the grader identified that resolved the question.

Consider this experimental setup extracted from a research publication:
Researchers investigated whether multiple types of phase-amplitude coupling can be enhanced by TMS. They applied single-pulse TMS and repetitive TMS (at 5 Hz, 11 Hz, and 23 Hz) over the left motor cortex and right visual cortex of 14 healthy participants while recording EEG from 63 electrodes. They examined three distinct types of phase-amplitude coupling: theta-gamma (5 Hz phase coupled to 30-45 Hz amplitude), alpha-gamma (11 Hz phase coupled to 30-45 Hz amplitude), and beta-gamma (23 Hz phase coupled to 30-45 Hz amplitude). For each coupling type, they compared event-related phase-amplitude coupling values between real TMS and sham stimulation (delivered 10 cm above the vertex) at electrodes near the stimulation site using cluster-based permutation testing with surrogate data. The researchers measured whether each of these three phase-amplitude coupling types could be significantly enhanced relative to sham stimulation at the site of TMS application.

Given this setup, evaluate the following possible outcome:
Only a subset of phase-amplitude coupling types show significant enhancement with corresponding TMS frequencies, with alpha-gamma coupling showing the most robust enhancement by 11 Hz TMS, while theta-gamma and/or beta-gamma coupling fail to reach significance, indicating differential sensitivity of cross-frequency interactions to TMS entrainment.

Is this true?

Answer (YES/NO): NO